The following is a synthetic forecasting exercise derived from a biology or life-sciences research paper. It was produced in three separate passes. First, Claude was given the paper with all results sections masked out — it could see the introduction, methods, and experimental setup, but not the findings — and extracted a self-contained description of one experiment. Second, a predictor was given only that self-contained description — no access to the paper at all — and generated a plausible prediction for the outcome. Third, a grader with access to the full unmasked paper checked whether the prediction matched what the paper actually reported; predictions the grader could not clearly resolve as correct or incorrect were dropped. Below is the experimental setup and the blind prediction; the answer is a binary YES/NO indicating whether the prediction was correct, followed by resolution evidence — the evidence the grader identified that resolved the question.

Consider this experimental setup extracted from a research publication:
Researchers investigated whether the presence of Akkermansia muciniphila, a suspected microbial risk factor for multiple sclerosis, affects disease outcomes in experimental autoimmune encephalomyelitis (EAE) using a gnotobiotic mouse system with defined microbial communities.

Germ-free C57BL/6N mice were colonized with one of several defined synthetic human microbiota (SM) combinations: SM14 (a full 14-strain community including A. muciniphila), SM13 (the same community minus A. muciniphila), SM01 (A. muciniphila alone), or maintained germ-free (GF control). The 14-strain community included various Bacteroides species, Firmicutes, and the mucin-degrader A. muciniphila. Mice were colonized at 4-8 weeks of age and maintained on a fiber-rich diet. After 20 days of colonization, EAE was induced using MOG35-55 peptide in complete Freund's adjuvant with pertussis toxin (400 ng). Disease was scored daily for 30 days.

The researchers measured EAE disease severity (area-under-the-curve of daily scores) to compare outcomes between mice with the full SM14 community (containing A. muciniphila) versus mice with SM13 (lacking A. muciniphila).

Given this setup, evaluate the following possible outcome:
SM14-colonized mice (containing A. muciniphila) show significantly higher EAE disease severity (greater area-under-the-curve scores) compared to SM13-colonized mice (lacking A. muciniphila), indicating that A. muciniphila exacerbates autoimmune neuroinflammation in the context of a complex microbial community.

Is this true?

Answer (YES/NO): YES